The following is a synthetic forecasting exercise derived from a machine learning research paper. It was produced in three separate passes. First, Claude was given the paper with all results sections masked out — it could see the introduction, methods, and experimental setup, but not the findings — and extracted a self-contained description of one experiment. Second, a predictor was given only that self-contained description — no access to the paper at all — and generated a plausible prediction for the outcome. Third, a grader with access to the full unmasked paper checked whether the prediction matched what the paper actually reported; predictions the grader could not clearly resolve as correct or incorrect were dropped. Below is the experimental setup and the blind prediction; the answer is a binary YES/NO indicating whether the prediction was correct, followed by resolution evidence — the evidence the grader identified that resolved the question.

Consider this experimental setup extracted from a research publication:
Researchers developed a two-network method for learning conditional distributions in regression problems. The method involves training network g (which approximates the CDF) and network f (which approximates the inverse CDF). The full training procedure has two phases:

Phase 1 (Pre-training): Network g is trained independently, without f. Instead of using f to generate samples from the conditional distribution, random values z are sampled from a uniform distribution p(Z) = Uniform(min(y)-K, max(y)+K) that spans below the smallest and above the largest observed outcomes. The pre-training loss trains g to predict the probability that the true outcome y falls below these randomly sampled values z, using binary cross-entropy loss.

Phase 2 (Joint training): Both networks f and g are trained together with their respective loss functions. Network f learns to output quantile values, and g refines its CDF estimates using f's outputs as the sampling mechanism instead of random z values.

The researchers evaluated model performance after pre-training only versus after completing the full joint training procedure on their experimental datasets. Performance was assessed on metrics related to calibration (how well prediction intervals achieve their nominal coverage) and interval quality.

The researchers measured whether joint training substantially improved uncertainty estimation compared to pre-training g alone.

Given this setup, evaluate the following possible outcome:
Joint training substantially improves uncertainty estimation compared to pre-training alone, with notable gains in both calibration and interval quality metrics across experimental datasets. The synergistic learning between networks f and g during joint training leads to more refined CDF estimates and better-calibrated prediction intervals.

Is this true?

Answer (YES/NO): NO